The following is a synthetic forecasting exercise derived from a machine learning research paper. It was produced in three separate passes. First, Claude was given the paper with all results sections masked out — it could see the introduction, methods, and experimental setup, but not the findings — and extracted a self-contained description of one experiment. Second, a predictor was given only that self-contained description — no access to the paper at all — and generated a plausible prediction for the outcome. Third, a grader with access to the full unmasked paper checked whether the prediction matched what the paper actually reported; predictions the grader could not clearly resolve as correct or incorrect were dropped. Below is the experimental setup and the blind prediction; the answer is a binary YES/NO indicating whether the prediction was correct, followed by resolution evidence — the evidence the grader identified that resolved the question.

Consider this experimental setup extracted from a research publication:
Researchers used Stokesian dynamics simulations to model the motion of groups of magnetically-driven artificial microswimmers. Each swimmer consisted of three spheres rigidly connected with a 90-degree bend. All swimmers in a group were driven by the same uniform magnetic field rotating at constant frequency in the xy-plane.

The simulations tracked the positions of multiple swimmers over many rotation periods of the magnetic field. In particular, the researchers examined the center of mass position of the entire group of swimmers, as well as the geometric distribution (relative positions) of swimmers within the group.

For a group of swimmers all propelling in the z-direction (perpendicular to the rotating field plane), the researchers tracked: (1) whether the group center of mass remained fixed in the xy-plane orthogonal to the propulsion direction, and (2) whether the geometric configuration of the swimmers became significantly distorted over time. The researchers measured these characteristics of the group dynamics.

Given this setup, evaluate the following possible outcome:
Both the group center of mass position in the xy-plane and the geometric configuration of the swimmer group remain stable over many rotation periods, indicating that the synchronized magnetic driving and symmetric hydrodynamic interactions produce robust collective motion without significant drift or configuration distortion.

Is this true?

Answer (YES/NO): YES